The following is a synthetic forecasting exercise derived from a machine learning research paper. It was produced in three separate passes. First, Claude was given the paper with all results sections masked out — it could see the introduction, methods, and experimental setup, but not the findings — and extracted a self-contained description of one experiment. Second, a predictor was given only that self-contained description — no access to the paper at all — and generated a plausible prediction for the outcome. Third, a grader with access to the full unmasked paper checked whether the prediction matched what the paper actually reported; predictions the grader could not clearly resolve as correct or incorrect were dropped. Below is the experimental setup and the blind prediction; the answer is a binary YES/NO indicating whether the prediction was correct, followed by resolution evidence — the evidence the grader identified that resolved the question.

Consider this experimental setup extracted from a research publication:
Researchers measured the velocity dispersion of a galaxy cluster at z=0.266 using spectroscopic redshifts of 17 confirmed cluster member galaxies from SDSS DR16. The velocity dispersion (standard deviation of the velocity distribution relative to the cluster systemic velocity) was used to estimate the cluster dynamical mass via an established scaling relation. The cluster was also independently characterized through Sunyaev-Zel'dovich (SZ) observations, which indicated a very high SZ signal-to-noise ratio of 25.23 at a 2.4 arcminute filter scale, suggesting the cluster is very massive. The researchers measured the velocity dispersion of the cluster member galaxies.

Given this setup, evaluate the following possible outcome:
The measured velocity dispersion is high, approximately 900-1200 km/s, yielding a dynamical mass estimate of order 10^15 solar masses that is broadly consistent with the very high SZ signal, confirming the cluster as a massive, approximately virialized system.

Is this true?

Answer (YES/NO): NO